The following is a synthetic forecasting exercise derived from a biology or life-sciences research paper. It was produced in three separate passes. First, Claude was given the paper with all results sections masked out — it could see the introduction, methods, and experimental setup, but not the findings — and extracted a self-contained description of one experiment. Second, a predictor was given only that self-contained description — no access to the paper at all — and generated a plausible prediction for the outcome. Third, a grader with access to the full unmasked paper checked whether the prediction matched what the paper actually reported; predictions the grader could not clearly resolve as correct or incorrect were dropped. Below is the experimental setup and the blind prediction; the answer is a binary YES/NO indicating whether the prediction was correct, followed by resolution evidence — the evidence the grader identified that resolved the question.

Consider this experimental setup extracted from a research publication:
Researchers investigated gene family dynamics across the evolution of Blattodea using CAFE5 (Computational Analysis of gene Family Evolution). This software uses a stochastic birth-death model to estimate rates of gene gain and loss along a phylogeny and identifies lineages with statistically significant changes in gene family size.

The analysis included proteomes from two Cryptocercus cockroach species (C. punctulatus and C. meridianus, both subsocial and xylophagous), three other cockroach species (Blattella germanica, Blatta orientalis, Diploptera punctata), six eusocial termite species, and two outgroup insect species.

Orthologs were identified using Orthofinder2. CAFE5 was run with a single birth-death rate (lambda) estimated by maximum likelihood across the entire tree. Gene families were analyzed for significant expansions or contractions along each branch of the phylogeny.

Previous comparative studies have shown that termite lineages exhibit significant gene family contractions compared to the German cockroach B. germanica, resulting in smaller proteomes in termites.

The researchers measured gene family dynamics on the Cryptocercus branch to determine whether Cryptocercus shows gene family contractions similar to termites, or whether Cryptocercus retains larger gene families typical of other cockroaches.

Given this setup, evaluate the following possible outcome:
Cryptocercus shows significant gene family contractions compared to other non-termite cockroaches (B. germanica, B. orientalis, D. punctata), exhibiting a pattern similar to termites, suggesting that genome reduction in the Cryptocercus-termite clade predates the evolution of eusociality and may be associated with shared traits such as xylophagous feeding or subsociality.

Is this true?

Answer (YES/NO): YES